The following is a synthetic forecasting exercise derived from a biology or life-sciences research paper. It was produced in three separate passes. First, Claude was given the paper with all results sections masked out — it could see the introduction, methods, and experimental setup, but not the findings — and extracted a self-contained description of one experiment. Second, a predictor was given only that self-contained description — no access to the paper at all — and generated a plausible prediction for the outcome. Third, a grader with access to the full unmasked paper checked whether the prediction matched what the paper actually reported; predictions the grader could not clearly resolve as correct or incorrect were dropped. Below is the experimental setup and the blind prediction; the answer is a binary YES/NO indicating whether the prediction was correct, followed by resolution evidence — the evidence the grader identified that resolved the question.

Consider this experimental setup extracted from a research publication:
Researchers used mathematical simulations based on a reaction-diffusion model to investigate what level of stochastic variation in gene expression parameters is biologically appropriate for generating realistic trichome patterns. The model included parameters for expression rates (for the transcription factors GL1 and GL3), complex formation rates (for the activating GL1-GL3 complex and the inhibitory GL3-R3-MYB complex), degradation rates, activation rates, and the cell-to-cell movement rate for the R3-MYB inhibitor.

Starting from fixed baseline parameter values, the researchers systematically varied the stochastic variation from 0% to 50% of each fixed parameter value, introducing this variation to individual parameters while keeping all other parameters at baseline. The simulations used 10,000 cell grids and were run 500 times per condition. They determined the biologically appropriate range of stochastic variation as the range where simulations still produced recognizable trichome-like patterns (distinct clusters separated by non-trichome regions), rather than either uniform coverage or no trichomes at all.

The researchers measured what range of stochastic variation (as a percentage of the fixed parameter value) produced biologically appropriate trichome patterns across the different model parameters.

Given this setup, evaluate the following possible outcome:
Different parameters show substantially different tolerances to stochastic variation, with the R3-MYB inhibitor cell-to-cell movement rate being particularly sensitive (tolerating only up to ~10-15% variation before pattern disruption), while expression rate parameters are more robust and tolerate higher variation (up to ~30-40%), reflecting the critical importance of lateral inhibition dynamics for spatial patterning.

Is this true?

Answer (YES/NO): NO